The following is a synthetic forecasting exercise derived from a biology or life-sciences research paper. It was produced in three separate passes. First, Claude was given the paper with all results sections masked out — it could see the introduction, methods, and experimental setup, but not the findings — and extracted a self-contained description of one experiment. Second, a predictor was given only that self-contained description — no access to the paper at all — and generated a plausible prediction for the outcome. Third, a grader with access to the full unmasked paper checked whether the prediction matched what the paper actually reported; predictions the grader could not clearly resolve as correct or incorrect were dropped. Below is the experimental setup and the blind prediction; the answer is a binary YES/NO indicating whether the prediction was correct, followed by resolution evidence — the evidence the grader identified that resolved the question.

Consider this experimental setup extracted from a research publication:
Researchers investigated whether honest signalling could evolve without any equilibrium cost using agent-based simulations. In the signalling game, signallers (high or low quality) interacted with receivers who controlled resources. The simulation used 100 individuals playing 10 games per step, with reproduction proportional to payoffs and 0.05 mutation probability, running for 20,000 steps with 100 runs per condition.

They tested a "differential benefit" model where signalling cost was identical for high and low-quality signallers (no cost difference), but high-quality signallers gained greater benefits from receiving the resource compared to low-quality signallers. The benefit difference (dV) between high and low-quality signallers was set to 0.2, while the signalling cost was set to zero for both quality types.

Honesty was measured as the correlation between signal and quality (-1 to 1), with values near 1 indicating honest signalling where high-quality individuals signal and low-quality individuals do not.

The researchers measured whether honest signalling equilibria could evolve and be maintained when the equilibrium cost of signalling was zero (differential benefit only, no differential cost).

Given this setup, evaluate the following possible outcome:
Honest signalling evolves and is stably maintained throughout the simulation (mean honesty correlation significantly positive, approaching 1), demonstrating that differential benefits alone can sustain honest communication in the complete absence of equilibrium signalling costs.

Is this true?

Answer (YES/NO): NO